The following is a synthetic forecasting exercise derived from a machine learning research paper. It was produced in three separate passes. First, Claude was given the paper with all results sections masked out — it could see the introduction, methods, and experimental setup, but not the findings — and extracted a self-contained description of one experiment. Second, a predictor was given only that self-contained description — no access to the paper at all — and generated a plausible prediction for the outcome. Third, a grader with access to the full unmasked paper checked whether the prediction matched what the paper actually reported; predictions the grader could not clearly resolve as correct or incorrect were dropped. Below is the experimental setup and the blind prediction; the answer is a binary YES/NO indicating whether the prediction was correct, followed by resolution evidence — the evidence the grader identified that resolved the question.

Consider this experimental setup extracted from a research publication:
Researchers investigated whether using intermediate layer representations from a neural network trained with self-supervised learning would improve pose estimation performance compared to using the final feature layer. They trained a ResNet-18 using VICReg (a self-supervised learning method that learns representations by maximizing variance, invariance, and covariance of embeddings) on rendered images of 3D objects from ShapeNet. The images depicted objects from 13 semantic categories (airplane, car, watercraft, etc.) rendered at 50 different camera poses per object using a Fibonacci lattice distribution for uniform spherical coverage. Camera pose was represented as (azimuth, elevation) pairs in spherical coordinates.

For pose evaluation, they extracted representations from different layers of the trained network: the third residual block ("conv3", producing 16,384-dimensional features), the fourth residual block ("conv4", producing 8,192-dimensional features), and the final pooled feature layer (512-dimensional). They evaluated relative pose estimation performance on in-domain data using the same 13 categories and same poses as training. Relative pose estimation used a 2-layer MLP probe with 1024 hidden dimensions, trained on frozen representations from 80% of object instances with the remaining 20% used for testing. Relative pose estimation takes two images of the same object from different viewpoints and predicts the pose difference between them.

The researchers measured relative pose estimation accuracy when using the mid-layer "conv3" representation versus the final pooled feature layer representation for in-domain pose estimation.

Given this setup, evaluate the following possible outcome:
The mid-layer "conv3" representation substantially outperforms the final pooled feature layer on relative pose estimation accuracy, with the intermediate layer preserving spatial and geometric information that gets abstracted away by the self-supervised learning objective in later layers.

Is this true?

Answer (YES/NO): YES